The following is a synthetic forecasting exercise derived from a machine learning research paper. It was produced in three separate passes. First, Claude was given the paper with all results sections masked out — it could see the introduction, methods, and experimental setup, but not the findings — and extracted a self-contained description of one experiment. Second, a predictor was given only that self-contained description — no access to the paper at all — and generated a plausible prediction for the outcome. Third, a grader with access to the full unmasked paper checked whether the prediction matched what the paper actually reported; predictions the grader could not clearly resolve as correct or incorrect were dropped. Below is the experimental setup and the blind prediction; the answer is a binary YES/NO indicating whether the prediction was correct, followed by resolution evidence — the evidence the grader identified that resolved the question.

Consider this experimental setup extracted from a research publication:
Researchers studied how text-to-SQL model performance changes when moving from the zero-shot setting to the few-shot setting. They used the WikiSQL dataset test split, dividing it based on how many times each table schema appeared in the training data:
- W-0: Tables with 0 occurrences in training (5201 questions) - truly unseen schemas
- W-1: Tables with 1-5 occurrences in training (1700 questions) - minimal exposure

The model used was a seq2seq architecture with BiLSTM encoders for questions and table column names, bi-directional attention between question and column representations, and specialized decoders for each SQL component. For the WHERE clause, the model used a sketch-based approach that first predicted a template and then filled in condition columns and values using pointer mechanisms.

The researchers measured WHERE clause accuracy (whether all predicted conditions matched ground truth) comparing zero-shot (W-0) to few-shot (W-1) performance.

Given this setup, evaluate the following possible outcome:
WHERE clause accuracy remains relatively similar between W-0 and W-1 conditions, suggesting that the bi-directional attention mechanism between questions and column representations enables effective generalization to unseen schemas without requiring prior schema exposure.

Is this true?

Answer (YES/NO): NO